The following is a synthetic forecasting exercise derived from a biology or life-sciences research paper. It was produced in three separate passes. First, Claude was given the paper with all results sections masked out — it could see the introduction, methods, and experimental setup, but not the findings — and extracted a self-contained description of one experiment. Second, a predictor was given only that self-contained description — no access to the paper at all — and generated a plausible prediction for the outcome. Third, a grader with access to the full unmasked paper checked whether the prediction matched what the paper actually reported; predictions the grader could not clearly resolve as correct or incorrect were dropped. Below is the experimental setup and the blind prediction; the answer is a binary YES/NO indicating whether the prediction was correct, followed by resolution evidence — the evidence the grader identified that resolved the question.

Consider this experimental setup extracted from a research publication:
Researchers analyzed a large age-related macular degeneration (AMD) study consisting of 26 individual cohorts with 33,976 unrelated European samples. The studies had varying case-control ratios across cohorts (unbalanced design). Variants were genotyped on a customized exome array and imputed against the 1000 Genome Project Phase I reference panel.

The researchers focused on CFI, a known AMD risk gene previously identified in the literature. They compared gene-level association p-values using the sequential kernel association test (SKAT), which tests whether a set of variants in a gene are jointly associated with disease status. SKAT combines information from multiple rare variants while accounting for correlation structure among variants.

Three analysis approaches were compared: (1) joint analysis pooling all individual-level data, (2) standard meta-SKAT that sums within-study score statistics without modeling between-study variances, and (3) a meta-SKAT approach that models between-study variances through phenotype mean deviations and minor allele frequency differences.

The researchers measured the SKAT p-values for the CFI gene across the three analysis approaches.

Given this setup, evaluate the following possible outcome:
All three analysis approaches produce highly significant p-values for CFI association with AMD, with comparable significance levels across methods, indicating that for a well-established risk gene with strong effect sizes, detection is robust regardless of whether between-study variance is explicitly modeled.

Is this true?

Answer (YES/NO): NO